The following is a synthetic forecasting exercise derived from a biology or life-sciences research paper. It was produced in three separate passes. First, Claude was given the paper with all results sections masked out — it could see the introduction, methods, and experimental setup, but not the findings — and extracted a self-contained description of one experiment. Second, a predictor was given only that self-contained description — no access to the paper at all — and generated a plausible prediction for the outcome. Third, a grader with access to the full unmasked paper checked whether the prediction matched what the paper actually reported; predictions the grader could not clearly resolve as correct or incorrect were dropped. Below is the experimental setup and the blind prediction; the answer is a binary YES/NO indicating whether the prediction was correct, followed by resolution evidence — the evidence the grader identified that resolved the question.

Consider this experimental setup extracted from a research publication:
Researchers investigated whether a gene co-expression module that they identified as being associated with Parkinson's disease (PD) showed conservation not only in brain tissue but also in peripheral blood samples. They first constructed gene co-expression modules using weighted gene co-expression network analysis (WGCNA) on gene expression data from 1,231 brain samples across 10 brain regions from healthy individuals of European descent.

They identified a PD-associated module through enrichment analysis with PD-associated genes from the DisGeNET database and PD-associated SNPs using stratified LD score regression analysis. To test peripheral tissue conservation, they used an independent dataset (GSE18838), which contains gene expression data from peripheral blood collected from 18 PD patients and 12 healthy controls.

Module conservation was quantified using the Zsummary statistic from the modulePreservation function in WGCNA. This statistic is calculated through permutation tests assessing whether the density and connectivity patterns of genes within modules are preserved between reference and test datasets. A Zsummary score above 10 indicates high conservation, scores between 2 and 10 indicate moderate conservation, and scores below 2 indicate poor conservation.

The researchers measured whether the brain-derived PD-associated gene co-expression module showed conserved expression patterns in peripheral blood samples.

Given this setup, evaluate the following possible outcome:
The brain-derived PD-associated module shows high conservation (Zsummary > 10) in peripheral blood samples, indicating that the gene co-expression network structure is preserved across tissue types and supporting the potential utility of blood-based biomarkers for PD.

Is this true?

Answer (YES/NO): NO